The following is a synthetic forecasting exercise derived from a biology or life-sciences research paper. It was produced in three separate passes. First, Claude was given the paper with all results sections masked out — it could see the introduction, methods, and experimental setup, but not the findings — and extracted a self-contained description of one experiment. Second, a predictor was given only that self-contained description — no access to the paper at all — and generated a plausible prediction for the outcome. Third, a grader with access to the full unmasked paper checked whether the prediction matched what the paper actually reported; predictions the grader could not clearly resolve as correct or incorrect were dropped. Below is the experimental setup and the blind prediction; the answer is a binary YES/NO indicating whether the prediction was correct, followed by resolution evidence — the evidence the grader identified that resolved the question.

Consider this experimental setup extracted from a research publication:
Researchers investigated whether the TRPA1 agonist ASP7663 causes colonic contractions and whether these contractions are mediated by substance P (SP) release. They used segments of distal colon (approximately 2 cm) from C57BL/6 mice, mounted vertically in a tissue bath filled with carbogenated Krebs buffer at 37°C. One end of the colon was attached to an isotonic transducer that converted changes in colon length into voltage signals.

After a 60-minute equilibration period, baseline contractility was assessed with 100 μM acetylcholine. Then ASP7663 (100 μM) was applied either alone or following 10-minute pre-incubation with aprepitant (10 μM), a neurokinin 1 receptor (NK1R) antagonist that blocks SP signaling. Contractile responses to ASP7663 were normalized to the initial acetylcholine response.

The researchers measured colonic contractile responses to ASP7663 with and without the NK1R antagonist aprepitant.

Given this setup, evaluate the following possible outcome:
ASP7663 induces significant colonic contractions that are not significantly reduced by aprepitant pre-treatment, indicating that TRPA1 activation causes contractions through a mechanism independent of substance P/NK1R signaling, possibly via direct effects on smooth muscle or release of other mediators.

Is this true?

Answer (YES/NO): NO